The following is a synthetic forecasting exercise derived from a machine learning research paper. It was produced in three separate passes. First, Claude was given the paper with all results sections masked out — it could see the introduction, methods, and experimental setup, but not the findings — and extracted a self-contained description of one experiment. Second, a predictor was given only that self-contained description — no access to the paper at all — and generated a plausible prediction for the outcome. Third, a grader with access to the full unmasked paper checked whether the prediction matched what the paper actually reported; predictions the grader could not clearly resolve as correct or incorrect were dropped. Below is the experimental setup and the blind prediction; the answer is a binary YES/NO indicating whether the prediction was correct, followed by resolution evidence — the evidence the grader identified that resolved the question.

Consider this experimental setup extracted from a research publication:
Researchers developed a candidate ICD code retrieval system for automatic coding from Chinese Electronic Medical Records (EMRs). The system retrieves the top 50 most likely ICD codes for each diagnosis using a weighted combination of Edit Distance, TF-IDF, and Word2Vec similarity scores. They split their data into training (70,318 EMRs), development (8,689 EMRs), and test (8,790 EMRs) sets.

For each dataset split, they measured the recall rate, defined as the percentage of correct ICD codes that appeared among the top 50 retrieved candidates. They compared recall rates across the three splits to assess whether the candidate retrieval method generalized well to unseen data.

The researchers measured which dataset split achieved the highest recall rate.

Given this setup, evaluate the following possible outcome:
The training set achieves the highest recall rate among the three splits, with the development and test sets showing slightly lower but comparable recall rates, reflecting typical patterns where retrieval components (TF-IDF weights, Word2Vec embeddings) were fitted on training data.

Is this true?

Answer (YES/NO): YES